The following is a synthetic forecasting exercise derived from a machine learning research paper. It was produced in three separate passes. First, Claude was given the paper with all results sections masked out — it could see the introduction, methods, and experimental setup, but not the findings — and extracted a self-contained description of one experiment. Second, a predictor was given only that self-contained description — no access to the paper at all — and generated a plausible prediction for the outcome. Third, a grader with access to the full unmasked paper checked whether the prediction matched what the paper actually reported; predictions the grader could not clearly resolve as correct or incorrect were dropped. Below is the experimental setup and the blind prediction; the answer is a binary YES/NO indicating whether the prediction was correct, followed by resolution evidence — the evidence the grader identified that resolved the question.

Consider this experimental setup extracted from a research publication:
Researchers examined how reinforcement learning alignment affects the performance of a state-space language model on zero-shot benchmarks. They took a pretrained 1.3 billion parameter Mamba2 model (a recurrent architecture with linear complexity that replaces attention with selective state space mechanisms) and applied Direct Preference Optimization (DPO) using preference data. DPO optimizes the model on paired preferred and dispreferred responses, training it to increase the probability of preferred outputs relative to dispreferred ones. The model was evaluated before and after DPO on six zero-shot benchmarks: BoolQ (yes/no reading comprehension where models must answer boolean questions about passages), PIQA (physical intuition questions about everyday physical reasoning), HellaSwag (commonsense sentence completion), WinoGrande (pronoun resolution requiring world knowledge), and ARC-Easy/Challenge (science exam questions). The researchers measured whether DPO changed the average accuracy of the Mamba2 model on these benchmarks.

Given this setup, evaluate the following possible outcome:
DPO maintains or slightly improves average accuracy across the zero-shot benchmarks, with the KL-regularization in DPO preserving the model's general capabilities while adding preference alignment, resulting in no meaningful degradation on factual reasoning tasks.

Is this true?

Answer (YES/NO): YES